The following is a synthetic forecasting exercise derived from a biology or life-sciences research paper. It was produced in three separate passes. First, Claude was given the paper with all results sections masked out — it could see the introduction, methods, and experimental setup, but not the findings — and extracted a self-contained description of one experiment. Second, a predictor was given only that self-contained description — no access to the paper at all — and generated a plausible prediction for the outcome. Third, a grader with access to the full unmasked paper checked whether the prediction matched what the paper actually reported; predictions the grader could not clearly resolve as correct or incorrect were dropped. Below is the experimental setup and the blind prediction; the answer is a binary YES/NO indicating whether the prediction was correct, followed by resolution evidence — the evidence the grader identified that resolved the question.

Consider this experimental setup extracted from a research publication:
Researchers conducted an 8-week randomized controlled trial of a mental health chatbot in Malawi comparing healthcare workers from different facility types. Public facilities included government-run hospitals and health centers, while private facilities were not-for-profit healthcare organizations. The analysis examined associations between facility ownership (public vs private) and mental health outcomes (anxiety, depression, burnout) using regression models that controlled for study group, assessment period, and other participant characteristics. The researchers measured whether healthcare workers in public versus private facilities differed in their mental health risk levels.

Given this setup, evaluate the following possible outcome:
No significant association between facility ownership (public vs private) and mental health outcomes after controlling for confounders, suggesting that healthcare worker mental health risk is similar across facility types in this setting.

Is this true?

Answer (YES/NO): NO